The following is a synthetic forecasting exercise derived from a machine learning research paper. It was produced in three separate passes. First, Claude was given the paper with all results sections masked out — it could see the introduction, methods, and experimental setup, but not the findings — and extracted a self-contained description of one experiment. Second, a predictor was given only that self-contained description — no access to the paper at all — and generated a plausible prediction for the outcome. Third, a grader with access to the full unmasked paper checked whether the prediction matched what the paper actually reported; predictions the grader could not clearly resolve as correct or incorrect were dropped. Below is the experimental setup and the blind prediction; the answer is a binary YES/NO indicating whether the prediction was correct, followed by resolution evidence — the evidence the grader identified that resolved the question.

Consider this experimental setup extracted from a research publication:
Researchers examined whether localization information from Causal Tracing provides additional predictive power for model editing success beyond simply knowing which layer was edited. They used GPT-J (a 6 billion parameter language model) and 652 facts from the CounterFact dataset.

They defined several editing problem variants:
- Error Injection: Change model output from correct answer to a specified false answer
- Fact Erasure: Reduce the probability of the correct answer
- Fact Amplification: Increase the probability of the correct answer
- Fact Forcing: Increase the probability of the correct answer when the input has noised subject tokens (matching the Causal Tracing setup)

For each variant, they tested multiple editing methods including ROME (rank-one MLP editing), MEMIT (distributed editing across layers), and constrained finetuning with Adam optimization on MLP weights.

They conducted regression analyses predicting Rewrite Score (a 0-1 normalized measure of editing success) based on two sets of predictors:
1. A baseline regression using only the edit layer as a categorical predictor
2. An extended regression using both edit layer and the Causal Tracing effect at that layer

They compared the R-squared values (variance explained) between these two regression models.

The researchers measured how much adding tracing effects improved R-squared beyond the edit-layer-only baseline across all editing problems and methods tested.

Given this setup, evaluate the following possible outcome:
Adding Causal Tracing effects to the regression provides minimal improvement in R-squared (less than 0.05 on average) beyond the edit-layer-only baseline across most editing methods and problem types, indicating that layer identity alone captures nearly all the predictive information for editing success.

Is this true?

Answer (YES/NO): YES